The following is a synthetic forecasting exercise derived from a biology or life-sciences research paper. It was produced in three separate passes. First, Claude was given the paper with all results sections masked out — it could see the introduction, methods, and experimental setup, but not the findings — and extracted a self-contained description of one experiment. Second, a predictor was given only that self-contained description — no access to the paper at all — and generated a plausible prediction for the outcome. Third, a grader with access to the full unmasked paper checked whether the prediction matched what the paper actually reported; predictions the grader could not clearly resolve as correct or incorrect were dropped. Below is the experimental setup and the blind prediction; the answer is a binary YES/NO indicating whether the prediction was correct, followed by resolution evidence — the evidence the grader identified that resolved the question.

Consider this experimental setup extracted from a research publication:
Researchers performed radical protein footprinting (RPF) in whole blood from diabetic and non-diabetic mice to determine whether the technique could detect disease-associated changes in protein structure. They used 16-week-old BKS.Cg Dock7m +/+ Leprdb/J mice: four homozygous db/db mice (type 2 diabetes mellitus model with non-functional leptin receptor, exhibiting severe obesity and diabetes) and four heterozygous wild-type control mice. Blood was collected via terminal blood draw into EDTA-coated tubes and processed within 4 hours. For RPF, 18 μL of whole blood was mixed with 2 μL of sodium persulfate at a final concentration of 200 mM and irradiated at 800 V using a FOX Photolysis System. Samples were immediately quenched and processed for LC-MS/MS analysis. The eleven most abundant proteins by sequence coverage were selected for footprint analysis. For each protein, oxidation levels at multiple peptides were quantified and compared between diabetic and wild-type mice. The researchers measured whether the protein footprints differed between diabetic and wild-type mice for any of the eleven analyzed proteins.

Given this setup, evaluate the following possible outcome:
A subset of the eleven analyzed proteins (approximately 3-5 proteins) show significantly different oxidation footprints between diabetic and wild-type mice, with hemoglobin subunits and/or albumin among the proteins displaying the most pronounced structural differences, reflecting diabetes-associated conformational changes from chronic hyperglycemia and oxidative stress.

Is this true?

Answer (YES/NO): NO